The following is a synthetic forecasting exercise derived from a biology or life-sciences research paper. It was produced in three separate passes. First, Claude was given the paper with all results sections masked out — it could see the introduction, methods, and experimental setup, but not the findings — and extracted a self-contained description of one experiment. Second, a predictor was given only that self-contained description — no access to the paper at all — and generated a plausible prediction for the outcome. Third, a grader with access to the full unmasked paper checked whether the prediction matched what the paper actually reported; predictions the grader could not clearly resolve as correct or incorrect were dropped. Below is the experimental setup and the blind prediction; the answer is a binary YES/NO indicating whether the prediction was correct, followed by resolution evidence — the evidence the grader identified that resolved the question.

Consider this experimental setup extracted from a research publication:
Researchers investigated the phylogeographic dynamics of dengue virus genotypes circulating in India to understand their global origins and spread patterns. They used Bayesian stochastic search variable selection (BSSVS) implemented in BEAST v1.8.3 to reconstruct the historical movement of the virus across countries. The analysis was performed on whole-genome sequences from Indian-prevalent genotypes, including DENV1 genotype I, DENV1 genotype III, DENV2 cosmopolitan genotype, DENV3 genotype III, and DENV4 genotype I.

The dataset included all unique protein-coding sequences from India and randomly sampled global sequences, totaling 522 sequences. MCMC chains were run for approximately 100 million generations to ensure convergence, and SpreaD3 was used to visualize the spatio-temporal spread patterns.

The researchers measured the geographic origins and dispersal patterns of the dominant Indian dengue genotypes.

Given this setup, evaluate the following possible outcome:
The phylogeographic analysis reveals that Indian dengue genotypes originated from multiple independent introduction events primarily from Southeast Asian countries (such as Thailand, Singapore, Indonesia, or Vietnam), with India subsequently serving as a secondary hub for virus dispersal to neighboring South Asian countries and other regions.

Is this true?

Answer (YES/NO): NO